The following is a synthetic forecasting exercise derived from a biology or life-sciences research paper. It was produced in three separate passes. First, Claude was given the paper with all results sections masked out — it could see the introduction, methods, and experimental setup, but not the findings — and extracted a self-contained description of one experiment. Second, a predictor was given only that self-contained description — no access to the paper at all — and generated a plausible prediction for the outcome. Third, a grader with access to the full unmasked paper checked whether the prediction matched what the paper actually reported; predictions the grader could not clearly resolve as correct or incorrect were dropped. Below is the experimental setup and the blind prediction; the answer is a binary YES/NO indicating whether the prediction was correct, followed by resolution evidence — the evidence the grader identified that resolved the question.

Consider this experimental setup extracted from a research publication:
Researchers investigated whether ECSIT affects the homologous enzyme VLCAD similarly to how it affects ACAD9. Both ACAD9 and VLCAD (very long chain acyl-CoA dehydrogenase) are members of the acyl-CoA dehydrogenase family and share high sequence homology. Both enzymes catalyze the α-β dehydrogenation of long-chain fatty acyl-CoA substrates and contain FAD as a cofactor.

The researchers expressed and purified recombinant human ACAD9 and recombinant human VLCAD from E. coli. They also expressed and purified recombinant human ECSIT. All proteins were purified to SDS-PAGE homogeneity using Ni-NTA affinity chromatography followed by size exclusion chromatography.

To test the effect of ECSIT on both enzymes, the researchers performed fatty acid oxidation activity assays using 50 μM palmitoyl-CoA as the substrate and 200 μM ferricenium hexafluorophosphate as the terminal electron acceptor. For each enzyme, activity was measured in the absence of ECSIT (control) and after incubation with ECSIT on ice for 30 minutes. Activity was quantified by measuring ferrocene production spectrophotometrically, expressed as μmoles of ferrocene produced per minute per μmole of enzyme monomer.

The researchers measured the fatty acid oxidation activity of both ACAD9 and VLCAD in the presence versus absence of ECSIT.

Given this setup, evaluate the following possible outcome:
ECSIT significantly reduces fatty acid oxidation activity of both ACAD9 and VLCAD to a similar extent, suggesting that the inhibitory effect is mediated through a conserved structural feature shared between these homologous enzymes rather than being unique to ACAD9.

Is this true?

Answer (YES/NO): NO